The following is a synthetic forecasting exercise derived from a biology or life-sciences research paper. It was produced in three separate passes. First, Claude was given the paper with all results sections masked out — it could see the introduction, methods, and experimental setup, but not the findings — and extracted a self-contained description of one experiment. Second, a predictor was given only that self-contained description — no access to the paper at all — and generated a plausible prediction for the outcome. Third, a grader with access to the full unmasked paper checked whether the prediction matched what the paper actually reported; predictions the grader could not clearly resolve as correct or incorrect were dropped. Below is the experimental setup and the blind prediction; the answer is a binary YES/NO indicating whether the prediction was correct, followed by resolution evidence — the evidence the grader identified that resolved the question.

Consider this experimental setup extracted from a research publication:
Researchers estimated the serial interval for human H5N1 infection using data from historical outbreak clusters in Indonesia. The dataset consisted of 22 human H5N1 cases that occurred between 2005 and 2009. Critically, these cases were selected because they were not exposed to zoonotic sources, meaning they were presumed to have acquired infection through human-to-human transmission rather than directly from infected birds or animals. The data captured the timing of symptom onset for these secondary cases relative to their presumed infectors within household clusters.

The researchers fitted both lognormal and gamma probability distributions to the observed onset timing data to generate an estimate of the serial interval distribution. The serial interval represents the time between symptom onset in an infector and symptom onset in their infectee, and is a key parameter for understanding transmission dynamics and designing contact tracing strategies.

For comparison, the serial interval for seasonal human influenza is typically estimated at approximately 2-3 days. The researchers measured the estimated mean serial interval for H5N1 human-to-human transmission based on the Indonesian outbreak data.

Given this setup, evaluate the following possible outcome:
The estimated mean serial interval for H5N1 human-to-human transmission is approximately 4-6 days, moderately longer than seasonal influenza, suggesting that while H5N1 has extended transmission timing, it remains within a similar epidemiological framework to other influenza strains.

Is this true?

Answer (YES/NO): NO